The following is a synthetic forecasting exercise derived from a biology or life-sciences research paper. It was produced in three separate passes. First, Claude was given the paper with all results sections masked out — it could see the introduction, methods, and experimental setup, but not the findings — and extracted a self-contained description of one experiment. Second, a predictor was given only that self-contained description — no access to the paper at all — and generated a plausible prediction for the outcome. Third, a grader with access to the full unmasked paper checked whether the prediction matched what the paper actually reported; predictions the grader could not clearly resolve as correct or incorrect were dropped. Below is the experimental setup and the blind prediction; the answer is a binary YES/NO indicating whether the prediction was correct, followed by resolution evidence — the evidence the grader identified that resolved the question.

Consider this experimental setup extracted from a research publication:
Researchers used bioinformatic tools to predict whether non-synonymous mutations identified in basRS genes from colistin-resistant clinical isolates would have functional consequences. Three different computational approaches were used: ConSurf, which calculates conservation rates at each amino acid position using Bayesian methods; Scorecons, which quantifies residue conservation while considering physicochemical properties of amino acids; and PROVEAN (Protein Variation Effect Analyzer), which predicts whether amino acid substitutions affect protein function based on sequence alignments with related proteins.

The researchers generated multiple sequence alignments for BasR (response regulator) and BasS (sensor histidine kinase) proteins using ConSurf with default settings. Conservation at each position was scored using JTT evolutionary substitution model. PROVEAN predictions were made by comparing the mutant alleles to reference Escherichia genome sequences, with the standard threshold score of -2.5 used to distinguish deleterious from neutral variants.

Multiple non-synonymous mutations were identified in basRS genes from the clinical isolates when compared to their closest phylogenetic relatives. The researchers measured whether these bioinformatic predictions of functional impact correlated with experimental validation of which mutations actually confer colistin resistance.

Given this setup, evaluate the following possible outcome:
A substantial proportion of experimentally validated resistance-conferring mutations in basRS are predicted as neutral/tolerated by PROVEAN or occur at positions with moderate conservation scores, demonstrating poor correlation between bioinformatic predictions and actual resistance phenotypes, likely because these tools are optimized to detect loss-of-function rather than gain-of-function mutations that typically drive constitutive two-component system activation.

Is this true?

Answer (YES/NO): NO